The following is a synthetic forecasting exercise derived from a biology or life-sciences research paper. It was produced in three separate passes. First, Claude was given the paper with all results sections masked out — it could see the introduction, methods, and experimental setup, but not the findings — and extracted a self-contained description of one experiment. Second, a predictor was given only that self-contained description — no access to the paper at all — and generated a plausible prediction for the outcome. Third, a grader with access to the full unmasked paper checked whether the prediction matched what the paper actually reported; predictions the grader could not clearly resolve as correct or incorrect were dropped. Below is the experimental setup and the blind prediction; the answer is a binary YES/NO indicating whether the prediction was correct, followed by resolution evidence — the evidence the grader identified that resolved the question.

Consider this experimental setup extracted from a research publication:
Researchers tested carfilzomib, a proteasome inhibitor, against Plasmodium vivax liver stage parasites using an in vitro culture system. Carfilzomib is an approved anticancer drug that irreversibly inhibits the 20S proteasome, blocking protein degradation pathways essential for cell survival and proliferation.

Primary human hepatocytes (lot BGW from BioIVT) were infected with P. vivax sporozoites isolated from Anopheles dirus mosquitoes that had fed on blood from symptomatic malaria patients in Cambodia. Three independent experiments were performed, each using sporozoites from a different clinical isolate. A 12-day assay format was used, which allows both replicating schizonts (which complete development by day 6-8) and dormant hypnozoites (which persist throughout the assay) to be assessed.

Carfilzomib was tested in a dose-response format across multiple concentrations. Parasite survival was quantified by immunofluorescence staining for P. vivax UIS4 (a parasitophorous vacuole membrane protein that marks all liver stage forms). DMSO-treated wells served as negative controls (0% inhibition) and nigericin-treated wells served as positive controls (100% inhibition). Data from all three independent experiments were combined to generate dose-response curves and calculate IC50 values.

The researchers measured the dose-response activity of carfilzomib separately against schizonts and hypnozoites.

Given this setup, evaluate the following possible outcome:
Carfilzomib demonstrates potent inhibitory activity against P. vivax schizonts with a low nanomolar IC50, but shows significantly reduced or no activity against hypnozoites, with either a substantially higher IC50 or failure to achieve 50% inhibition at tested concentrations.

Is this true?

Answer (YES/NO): NO